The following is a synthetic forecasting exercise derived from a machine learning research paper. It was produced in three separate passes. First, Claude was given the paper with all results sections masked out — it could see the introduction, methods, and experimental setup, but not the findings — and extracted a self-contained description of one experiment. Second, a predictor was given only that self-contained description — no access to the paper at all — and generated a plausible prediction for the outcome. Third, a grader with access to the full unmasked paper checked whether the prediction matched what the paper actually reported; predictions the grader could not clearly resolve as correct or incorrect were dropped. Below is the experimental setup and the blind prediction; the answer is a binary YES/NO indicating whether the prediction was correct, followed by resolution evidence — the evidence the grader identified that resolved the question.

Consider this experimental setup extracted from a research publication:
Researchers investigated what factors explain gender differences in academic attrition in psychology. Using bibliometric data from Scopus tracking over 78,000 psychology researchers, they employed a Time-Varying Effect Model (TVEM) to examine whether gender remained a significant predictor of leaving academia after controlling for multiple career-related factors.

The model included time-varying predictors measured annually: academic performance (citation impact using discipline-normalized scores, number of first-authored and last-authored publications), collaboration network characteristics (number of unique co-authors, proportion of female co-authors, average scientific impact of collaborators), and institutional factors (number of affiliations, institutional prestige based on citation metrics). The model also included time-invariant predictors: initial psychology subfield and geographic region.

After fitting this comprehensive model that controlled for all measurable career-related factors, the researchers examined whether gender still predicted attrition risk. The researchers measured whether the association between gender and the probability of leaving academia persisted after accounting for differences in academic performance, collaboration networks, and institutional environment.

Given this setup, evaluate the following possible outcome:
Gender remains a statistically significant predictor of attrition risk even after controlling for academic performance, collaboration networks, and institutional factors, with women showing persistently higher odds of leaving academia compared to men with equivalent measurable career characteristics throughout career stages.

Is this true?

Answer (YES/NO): NO